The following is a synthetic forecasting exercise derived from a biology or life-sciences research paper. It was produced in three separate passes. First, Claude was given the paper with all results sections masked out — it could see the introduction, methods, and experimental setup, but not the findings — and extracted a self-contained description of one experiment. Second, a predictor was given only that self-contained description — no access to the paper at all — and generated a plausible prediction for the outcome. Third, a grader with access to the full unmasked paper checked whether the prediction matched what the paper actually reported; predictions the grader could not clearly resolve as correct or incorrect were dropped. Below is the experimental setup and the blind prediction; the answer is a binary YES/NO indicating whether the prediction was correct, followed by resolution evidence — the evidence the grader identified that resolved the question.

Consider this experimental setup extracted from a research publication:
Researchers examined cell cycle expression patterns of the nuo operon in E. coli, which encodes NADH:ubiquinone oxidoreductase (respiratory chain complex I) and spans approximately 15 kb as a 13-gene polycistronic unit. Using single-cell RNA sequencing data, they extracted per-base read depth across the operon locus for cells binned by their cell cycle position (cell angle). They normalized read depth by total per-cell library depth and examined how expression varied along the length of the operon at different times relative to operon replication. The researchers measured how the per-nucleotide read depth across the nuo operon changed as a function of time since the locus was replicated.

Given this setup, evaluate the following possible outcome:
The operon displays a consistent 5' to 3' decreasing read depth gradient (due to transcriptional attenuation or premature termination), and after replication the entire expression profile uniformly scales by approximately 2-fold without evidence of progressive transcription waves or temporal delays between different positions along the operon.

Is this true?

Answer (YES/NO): NO